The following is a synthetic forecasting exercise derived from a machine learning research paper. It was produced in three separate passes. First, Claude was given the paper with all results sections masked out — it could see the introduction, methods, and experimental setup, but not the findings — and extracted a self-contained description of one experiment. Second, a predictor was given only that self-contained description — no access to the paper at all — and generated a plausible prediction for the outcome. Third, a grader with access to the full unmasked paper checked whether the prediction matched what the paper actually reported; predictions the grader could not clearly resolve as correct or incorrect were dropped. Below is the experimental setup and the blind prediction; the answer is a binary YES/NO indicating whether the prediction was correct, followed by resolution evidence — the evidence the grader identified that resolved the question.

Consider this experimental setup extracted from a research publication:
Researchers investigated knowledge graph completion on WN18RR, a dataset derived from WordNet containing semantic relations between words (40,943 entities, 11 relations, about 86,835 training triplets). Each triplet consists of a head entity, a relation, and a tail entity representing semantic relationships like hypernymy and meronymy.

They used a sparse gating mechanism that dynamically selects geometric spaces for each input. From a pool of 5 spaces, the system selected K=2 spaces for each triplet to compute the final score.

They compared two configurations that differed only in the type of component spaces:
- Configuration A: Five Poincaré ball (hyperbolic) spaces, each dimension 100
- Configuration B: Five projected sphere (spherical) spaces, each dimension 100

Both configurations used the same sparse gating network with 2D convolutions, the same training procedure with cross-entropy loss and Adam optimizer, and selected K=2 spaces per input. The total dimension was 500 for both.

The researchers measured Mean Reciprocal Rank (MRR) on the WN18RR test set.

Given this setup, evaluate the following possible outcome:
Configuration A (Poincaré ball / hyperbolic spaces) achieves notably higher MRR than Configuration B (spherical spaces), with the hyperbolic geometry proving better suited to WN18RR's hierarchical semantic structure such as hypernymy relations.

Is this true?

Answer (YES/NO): NO